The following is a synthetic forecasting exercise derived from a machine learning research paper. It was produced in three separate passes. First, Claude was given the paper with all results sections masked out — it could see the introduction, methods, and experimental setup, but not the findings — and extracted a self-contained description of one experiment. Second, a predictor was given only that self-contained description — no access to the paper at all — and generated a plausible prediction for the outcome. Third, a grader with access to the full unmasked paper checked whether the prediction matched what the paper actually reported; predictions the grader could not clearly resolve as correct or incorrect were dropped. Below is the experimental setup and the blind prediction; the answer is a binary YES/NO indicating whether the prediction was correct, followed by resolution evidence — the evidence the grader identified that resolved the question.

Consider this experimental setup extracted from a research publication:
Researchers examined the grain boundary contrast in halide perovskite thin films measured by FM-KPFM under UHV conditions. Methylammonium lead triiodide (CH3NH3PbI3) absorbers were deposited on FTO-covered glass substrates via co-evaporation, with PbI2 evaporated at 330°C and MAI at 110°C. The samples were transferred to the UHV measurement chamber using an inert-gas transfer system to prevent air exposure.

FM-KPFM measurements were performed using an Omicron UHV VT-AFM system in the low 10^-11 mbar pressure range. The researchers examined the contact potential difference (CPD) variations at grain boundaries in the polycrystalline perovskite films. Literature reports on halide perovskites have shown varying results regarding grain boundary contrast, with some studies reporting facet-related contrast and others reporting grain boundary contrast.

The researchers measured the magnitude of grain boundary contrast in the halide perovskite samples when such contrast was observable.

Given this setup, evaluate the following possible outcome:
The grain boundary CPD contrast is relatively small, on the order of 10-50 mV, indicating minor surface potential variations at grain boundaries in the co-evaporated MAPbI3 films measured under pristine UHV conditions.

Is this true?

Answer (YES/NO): NO